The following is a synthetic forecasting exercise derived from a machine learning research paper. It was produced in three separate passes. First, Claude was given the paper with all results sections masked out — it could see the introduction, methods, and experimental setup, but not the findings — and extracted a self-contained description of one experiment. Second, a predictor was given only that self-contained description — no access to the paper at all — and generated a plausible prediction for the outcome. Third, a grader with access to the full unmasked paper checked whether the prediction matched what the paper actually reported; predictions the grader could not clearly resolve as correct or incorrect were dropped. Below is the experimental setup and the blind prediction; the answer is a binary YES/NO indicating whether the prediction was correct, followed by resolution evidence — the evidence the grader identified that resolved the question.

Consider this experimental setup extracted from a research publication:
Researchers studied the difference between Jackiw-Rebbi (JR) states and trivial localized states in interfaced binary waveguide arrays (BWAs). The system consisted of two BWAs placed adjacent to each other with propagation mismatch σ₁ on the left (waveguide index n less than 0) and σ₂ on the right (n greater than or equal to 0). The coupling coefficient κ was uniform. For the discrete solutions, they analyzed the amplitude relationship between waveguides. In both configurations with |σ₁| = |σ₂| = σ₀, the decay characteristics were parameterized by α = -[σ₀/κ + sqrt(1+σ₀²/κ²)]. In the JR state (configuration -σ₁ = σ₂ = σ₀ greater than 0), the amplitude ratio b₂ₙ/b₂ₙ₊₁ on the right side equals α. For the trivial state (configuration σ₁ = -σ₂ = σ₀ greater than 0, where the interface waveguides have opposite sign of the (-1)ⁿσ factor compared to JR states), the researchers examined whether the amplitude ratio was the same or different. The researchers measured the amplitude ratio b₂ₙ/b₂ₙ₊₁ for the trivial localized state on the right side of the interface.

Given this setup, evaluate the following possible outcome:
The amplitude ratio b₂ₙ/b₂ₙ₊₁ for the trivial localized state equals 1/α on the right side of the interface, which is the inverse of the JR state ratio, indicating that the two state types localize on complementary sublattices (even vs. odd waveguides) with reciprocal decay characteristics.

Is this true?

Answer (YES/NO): NO